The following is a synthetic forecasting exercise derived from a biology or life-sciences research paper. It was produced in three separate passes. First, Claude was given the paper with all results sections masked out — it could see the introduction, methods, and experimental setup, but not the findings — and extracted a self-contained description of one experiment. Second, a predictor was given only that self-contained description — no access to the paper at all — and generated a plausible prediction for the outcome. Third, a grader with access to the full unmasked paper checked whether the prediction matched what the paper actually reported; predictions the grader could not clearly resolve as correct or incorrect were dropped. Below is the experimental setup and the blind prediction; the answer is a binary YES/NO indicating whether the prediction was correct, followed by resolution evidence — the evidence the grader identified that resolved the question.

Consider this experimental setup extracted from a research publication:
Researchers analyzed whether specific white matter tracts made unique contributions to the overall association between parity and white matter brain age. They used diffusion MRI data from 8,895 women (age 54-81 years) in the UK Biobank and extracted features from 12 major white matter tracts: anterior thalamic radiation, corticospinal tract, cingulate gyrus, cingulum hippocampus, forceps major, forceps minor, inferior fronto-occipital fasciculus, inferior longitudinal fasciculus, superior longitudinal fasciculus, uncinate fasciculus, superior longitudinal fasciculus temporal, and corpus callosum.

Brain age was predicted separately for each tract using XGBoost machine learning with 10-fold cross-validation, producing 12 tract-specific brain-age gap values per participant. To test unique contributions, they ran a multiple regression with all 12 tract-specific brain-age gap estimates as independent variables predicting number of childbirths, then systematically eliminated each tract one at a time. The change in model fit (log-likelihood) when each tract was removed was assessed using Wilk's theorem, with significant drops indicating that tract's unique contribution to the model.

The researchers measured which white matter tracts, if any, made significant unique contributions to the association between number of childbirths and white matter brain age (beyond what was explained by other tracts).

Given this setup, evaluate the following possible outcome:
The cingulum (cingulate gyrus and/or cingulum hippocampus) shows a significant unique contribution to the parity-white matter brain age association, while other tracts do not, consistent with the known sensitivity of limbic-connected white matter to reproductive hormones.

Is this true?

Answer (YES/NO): NO